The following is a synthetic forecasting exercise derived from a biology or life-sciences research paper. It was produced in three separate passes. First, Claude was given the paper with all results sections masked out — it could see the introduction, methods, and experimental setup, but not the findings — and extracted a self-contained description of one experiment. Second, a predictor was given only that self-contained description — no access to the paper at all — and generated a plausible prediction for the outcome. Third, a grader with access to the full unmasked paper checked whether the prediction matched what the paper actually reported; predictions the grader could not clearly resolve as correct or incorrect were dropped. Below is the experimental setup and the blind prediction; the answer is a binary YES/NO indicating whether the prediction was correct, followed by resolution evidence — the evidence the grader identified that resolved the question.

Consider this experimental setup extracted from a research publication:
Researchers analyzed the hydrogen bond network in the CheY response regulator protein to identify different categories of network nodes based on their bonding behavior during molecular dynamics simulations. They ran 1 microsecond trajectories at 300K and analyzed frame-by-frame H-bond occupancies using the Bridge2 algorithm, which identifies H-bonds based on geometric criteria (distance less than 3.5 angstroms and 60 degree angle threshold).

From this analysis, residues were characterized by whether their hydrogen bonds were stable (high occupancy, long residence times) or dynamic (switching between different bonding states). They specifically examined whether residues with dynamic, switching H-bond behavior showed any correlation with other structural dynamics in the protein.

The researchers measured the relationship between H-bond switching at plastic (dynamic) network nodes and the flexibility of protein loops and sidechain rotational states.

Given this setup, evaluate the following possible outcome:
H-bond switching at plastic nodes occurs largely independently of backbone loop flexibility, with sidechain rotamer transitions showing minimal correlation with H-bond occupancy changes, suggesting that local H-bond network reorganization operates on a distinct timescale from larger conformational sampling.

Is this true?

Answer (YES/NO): NO